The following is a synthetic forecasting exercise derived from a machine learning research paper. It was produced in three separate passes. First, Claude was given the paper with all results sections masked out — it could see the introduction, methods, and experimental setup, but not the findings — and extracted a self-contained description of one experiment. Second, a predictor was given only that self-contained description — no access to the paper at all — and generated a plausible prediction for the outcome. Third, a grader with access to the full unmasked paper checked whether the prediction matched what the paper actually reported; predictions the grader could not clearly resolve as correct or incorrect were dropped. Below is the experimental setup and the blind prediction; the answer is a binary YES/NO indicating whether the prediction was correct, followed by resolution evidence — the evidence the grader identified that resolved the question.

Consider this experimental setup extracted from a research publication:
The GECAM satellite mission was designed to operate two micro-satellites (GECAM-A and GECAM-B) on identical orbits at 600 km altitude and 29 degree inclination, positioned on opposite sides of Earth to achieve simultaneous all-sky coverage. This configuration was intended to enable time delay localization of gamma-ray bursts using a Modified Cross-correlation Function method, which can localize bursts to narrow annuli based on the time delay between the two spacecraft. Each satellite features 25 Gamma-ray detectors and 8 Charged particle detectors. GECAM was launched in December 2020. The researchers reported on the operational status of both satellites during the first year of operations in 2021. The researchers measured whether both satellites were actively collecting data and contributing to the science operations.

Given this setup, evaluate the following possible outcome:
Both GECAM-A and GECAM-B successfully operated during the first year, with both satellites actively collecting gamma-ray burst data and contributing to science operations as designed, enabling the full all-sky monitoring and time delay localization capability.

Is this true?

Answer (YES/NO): NO